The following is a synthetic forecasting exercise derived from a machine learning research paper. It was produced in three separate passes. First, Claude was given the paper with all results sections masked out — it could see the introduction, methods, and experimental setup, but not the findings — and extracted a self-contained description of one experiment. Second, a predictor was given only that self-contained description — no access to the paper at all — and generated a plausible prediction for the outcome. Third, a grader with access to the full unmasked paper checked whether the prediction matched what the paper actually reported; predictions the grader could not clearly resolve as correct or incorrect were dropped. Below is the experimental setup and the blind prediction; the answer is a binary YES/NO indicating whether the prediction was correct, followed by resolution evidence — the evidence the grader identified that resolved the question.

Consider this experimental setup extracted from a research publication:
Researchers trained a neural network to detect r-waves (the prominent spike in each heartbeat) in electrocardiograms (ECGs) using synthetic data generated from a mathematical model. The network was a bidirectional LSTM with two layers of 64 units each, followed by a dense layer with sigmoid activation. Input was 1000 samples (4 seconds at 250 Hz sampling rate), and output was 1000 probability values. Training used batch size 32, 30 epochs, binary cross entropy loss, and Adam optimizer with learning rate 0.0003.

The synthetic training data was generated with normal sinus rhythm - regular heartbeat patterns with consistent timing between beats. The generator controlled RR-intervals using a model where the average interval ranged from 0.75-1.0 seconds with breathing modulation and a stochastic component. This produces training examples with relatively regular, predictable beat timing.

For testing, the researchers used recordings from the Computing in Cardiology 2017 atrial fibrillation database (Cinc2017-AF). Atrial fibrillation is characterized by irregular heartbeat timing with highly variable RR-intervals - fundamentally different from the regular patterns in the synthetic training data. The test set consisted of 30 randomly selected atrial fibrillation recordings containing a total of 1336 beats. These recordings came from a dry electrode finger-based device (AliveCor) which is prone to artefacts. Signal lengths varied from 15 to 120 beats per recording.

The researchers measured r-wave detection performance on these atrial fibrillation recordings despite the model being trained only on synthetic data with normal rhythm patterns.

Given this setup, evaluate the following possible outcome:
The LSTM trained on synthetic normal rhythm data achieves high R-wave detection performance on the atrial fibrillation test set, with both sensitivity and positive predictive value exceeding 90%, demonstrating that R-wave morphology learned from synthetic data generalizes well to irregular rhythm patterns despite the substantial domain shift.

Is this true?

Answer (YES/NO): YES